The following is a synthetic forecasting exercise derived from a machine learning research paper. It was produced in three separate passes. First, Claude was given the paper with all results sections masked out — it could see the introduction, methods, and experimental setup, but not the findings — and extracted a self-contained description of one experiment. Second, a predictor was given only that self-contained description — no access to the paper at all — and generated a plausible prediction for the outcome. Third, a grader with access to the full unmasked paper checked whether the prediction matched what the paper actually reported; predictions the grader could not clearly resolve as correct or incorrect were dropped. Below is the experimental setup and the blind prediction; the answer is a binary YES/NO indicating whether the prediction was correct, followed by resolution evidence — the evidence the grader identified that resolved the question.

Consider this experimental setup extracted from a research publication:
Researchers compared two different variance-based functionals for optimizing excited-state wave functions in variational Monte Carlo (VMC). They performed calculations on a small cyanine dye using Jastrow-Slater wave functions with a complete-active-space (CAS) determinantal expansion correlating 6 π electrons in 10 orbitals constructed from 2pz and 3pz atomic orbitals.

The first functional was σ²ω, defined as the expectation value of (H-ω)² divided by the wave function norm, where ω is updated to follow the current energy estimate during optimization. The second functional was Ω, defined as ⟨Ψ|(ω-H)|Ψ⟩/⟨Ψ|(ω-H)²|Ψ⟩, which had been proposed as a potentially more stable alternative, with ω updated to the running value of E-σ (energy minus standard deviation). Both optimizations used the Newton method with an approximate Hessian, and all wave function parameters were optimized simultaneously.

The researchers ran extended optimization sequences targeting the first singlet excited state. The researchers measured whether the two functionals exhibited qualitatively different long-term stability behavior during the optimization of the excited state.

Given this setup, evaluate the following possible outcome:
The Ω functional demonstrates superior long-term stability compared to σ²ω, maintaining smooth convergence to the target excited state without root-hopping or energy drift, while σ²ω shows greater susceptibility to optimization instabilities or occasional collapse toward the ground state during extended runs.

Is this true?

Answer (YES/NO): NO